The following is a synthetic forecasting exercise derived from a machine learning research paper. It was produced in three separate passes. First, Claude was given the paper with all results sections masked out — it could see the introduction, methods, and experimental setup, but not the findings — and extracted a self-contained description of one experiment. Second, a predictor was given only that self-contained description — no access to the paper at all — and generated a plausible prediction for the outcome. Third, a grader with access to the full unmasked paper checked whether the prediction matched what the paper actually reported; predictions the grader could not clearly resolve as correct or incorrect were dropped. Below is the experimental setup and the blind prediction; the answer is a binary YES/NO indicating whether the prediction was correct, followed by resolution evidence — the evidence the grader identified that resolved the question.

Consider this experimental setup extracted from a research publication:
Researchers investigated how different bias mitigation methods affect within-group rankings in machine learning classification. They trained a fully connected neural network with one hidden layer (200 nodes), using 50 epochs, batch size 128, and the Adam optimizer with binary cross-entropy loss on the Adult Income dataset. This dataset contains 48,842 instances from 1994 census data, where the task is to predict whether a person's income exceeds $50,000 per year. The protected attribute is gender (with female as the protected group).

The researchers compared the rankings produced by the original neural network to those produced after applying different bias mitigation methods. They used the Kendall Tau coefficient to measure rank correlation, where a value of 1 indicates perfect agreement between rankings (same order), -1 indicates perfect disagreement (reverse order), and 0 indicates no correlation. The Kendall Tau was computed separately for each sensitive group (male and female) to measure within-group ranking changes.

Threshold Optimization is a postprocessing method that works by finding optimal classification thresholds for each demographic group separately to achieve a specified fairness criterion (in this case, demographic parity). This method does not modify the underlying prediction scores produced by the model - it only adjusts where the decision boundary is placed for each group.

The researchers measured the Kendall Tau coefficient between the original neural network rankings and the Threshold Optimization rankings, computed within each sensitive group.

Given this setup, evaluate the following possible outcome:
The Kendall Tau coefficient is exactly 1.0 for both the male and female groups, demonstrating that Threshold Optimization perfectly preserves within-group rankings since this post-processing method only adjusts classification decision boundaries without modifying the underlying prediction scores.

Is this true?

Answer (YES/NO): YES